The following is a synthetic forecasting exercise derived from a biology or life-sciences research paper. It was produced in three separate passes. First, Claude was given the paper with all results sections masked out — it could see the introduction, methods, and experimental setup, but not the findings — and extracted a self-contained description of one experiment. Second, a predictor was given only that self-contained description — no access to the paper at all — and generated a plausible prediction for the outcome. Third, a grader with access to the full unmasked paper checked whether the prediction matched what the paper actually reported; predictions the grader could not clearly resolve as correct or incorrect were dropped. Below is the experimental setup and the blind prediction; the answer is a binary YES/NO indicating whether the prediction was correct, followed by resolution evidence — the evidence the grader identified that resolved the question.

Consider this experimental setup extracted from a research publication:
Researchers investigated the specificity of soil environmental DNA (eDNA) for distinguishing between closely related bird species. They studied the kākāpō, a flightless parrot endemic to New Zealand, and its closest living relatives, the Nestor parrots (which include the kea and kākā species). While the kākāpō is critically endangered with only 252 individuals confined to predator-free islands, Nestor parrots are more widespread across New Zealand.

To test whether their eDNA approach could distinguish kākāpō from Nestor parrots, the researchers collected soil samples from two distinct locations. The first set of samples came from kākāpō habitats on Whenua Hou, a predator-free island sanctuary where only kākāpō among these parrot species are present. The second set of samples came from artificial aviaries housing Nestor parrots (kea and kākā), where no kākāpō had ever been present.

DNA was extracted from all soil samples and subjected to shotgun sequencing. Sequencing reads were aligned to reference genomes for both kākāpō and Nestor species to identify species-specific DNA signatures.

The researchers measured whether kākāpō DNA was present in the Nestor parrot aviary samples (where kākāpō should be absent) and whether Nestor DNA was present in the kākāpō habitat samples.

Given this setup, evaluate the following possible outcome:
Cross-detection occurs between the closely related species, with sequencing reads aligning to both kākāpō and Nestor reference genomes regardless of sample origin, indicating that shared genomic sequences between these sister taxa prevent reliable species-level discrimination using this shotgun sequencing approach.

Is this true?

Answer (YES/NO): NO